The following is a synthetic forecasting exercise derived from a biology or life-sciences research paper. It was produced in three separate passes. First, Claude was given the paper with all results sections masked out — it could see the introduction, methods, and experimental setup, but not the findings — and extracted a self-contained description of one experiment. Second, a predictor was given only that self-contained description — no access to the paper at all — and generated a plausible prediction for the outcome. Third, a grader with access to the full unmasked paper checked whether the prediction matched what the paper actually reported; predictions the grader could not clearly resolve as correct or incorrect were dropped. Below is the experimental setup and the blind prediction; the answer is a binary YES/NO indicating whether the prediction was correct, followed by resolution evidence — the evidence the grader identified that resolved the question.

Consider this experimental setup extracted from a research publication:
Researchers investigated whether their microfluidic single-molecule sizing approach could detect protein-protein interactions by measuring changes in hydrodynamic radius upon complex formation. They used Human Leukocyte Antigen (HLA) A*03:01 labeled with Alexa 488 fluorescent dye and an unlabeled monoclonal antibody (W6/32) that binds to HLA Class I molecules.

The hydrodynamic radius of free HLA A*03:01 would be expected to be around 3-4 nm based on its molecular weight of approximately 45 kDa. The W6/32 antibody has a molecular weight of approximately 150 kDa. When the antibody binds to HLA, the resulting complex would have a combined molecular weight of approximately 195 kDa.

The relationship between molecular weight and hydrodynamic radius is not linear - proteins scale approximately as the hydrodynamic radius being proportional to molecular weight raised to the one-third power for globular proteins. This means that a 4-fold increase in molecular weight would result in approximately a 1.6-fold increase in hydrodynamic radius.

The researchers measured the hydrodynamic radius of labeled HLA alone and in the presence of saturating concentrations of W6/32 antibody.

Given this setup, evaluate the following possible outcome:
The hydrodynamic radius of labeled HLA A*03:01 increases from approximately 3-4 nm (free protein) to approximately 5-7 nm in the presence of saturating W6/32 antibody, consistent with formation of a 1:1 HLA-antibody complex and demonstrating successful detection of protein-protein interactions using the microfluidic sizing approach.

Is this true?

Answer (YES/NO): NO